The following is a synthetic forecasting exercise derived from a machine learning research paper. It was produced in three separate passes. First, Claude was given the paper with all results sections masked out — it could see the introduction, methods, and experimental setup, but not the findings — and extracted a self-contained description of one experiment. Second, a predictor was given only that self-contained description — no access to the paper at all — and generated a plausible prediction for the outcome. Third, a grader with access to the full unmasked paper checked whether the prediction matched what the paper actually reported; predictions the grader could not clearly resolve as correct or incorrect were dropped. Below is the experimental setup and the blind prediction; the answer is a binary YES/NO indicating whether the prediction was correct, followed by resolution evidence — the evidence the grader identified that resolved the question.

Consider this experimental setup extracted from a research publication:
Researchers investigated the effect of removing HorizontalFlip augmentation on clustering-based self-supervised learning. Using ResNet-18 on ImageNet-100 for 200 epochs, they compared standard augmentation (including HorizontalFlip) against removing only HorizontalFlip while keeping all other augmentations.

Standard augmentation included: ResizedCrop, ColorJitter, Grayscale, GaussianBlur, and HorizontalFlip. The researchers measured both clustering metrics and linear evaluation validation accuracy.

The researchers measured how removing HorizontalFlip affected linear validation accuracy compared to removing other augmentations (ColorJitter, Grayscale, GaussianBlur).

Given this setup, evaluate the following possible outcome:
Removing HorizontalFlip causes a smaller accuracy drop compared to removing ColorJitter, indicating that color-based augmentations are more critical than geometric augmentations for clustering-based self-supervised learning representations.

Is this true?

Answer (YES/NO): NO